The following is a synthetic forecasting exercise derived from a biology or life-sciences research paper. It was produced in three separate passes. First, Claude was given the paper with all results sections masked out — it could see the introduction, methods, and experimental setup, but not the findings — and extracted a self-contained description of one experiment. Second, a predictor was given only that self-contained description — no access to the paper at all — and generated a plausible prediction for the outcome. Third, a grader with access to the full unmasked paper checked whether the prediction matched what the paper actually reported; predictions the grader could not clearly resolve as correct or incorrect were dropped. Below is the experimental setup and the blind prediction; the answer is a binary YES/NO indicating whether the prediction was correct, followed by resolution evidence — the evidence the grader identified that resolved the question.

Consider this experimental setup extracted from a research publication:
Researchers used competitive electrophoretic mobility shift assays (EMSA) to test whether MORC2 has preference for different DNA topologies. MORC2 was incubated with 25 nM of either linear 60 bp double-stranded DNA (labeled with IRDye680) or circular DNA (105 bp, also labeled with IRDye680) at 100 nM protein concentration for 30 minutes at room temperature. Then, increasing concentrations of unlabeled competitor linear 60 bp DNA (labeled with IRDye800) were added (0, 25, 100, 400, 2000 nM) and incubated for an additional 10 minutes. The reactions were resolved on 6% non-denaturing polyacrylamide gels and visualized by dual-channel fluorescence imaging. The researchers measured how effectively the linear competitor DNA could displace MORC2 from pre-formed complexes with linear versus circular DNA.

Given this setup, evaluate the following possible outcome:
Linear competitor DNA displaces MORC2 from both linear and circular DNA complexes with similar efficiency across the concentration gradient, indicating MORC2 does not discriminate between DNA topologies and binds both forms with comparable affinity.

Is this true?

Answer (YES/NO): NO